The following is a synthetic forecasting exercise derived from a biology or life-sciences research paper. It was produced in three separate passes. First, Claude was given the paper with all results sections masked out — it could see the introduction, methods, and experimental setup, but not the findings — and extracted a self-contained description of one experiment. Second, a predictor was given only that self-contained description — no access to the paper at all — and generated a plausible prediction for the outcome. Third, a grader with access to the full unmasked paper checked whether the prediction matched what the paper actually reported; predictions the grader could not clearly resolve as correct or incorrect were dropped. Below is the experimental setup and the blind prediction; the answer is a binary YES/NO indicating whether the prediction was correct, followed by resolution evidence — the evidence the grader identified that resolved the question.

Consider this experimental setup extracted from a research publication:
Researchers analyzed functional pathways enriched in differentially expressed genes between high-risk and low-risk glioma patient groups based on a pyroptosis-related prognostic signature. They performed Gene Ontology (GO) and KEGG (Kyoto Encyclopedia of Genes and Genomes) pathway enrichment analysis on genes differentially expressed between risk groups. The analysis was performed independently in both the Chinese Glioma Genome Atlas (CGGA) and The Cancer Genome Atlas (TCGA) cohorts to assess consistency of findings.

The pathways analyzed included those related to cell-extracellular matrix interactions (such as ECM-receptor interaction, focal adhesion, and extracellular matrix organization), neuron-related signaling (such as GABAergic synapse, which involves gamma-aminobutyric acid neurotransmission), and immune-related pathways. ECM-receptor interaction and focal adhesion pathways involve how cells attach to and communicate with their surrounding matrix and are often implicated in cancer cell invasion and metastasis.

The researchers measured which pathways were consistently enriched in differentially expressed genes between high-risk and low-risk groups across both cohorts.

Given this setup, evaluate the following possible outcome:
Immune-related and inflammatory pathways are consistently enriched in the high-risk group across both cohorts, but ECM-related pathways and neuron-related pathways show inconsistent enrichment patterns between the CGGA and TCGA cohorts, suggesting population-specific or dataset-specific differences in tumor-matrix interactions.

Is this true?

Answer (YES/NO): NO